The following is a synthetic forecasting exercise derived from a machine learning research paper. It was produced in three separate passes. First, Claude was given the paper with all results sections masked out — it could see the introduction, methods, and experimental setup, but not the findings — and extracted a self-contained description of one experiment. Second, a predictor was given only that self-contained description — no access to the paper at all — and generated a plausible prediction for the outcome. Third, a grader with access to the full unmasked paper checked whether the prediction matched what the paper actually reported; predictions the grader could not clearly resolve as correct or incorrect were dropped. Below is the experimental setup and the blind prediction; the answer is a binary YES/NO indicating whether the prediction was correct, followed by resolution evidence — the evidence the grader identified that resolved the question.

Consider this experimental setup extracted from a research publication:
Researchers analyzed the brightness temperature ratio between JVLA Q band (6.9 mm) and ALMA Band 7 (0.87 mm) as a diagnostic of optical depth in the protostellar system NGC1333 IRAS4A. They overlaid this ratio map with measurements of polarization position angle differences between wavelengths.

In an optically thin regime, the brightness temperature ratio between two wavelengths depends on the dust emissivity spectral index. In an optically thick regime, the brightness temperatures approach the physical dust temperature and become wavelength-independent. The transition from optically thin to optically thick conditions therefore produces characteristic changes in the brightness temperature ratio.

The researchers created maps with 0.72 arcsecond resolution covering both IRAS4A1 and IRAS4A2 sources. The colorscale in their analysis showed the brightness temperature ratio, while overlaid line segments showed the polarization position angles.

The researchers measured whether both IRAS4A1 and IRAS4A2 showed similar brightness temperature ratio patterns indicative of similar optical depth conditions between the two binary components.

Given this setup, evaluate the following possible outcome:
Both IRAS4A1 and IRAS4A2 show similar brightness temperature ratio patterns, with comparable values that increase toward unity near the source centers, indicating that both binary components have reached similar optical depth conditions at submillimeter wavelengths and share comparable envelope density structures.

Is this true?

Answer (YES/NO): NO